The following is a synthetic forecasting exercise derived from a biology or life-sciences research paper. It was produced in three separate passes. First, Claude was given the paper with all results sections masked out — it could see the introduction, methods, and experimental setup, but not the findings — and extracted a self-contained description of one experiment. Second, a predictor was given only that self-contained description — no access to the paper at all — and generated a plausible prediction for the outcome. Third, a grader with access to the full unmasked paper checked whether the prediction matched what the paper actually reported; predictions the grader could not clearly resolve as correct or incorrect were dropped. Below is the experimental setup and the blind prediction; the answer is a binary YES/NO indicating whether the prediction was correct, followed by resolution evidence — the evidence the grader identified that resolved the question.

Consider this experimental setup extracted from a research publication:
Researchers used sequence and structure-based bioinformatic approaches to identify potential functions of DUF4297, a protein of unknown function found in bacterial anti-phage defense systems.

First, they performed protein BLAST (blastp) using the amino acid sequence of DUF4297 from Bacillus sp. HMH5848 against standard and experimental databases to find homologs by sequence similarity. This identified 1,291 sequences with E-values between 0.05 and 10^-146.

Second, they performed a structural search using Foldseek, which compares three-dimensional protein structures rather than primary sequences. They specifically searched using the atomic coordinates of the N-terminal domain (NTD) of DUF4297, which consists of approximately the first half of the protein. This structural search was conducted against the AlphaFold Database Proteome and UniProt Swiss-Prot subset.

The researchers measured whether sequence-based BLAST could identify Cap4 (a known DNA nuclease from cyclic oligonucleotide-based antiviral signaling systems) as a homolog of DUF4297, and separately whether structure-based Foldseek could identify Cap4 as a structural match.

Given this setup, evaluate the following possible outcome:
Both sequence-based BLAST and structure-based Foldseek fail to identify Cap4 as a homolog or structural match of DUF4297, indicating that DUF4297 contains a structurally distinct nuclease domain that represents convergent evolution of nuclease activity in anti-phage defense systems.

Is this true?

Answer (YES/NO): NO